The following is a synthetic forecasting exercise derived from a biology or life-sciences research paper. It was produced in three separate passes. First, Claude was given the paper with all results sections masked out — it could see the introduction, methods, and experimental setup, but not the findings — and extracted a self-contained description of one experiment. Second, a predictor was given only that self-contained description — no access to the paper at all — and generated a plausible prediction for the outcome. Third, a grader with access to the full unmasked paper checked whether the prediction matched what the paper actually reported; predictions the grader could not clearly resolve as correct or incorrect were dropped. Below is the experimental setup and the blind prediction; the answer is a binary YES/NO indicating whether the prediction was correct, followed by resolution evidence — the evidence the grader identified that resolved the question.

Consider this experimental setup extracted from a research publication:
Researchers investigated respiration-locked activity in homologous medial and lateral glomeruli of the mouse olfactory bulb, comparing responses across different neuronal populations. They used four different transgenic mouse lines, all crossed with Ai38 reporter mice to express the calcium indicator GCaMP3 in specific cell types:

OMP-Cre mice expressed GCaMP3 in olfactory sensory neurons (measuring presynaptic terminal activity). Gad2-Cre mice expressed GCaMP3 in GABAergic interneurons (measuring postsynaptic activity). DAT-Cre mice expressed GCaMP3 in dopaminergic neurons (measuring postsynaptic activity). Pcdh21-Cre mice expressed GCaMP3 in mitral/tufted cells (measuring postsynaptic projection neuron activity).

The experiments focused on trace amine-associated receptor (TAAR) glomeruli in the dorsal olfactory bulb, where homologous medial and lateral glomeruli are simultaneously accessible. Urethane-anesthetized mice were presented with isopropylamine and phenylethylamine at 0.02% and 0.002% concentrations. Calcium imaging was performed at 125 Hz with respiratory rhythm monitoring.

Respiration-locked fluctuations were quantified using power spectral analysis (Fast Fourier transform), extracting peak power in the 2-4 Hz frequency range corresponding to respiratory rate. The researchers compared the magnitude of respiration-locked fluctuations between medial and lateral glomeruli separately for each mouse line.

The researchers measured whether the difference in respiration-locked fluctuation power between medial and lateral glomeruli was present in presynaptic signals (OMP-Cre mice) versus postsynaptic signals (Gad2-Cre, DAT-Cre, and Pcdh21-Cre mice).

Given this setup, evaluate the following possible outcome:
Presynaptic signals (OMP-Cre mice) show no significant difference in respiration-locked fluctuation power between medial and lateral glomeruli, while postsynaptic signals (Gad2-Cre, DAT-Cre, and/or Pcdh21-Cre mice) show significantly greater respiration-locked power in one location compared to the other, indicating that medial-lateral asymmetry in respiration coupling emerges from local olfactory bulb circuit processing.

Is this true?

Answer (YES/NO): YES